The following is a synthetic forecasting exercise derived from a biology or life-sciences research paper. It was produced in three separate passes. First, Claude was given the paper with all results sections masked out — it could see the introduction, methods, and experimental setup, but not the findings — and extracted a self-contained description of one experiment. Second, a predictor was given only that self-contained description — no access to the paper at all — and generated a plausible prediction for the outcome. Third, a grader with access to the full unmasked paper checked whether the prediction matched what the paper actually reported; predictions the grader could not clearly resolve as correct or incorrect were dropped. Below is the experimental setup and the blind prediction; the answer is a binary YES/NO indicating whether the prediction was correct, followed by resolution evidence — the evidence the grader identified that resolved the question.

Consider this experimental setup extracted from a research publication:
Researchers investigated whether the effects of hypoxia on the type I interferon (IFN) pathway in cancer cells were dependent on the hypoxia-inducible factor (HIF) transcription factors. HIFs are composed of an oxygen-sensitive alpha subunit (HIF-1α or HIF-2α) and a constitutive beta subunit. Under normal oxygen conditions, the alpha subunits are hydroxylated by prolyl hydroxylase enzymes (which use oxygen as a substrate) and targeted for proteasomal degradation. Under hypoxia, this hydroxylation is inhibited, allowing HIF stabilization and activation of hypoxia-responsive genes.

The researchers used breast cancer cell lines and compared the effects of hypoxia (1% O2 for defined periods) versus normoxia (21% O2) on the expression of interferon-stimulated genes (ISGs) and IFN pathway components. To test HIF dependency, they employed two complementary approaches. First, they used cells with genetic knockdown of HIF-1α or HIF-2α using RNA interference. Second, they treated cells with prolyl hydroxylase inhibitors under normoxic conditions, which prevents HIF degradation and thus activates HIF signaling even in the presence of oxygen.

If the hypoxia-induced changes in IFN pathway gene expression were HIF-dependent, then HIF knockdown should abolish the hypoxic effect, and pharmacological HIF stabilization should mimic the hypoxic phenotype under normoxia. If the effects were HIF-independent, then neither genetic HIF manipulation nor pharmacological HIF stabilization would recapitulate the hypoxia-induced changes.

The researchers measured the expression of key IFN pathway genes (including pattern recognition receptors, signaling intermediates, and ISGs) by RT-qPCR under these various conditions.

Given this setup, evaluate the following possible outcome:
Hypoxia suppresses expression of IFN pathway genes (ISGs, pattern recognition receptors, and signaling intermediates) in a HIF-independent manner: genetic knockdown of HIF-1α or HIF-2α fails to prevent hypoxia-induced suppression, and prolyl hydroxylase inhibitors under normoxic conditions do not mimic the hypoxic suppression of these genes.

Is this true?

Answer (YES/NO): YES